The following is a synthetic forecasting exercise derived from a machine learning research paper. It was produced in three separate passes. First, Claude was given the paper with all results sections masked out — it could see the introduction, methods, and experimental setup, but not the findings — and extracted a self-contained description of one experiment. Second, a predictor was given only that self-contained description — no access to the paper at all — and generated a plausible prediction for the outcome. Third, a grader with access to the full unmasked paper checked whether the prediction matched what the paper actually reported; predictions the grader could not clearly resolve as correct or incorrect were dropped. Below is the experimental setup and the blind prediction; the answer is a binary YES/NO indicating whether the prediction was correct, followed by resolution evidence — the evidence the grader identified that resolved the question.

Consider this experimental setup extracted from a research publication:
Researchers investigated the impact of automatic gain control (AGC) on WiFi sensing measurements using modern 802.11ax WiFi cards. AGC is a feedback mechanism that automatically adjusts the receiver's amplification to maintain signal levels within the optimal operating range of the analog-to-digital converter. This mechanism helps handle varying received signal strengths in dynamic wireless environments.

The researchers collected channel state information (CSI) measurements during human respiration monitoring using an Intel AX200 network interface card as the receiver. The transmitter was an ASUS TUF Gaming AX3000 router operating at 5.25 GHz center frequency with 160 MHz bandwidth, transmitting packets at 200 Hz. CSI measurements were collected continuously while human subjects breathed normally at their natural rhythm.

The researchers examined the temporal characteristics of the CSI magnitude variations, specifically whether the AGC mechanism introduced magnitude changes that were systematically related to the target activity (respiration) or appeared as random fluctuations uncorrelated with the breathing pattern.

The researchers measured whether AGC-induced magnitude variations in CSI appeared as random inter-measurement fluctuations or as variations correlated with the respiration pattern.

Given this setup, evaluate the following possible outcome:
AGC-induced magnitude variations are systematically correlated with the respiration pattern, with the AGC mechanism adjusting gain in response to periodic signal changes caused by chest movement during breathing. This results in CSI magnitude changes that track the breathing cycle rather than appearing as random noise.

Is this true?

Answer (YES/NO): NO